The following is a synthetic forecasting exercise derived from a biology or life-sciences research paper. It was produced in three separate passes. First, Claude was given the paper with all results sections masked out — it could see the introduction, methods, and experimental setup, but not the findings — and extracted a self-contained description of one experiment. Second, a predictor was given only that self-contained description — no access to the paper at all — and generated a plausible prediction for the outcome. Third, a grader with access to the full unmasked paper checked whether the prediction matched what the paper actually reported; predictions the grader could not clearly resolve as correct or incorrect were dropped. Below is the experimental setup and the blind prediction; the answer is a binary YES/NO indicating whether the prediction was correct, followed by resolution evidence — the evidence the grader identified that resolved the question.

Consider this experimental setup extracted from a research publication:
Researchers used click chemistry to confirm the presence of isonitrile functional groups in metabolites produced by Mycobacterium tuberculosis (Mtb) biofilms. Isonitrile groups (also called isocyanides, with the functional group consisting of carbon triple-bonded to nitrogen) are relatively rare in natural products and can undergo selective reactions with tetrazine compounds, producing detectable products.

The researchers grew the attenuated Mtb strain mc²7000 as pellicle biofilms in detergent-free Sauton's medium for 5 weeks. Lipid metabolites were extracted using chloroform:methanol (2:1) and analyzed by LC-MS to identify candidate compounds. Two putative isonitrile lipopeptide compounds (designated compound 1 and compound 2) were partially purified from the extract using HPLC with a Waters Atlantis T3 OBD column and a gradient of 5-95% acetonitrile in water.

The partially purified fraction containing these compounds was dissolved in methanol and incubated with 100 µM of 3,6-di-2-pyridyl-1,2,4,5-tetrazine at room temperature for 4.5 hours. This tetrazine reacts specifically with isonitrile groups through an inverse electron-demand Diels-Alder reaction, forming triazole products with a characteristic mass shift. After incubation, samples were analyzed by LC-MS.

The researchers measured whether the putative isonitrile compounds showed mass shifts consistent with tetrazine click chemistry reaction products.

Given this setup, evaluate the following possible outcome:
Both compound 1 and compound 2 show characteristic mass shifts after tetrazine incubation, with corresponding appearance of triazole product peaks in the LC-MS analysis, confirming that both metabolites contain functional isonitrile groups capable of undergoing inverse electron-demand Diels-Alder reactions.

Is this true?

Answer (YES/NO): YES